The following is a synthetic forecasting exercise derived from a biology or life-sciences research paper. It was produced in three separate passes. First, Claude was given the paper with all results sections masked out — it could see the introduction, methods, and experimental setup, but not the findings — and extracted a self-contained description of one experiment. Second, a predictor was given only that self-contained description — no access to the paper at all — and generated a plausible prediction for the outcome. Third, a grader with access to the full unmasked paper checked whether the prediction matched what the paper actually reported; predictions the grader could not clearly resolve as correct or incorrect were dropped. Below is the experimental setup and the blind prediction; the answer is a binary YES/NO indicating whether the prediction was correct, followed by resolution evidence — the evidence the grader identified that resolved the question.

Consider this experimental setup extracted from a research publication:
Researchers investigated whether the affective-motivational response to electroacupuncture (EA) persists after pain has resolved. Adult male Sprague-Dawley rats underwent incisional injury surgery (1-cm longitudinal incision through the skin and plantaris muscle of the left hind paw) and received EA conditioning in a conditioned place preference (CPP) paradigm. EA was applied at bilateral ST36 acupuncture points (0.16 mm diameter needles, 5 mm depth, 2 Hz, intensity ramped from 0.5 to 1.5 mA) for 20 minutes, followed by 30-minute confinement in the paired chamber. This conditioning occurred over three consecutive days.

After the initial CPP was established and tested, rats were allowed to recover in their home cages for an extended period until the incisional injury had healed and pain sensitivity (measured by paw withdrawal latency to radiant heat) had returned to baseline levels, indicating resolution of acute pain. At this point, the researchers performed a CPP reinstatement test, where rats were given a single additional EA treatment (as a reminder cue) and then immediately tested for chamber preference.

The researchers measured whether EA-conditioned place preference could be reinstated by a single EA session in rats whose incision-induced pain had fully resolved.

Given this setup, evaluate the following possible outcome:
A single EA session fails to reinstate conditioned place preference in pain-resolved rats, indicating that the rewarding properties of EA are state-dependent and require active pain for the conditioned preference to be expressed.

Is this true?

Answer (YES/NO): NO